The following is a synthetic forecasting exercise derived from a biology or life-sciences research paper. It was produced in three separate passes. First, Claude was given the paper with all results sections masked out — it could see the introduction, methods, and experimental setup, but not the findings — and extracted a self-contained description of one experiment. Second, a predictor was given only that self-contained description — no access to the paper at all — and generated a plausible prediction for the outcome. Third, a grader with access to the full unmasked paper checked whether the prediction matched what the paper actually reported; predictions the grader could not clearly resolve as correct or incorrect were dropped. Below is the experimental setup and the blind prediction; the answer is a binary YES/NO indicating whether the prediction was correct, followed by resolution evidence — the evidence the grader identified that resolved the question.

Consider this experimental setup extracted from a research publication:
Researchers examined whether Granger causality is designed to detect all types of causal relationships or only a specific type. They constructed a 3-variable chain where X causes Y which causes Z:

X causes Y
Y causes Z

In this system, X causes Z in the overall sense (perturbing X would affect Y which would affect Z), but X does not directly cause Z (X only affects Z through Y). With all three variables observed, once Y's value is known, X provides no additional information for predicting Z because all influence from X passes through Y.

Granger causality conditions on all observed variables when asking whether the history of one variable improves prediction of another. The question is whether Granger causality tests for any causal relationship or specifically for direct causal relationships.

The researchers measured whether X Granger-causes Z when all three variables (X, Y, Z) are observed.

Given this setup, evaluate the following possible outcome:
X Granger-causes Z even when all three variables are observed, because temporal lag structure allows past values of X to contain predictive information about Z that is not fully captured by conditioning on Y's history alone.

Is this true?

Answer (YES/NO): NO